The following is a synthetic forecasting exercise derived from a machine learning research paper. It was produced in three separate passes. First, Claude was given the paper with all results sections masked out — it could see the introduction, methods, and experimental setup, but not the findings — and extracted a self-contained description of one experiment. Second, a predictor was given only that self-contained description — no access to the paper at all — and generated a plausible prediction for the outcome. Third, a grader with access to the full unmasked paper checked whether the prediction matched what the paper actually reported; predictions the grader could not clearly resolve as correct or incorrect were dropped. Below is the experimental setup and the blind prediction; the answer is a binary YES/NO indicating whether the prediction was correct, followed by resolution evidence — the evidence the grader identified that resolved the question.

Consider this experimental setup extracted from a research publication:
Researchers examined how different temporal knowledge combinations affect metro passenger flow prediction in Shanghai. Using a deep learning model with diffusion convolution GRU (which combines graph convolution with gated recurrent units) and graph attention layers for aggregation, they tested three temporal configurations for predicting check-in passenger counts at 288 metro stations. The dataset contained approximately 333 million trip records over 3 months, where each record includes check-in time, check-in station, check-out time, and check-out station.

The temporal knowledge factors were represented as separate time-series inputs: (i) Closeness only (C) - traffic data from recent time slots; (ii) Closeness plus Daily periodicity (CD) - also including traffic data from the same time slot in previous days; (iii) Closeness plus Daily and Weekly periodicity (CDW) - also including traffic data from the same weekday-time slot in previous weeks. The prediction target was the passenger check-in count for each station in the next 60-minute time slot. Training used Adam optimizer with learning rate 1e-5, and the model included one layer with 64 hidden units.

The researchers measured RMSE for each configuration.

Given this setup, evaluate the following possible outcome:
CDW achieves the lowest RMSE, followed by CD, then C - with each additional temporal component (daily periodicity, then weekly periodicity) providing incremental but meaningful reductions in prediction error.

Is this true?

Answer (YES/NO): NO